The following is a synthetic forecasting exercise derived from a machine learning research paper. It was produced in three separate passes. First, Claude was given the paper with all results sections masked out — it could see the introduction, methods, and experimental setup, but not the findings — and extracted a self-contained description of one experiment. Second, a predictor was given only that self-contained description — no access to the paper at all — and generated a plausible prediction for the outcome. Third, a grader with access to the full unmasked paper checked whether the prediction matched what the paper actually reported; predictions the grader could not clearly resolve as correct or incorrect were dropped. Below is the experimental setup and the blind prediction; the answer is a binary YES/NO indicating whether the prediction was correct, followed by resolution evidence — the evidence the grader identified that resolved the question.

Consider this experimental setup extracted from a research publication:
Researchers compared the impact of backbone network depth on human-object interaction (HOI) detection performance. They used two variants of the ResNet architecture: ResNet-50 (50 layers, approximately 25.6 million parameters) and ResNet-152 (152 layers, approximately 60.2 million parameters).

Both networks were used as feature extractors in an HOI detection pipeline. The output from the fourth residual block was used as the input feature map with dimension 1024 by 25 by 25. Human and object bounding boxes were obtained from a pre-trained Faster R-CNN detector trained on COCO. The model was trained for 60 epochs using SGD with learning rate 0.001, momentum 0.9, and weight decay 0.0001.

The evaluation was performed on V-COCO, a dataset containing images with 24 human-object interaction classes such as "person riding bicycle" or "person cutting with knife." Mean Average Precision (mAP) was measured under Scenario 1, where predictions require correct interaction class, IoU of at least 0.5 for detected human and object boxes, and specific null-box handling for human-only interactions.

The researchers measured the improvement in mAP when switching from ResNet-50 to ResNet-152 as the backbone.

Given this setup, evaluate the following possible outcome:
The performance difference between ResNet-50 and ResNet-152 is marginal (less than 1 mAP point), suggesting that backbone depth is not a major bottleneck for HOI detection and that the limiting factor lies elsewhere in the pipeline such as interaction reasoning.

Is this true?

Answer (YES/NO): NO